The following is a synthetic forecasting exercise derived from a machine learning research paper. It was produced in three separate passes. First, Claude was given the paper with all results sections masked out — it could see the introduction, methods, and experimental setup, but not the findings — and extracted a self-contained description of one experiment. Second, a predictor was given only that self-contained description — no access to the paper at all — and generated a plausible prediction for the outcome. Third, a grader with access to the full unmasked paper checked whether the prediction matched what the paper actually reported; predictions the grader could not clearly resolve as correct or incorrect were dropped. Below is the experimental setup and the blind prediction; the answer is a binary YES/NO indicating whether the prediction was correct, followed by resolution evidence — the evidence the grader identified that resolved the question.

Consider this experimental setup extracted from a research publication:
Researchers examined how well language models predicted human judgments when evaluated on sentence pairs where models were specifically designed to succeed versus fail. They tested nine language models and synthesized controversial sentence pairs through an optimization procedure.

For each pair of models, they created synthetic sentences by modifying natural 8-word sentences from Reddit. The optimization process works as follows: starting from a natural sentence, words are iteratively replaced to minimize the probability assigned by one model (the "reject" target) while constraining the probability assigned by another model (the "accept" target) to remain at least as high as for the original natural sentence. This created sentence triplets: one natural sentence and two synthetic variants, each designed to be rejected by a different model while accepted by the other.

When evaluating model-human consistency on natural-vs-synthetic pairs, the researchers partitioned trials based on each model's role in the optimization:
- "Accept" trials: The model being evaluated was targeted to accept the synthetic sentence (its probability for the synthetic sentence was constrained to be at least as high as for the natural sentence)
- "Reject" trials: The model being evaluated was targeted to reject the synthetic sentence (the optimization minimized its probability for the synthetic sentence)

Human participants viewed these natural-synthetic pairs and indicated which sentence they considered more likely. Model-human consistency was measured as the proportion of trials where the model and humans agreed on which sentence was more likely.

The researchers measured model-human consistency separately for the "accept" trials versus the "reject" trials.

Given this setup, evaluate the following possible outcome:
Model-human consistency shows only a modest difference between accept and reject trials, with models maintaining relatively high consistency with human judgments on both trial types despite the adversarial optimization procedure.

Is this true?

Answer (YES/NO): NO